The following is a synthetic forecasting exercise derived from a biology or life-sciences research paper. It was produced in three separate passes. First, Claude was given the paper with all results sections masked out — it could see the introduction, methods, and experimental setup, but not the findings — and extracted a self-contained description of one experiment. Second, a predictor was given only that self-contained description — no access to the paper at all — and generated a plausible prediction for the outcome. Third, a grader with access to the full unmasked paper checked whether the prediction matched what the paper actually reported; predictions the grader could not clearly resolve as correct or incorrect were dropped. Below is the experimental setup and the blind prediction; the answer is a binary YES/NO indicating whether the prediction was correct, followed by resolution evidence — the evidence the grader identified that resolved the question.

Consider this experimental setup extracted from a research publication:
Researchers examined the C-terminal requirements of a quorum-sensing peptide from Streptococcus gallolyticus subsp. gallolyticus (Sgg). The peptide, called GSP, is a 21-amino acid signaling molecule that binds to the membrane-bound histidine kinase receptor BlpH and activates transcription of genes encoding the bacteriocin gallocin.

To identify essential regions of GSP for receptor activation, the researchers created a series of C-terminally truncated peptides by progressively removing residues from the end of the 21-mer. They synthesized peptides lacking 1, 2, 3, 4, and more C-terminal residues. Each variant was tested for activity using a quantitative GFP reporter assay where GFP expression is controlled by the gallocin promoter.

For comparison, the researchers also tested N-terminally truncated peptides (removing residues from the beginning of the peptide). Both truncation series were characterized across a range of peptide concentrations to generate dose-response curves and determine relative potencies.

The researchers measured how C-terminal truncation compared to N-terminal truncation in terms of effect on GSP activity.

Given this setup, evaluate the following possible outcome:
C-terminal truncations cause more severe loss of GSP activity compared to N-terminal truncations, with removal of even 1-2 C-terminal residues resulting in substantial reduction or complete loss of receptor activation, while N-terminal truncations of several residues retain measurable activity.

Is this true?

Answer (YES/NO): YES